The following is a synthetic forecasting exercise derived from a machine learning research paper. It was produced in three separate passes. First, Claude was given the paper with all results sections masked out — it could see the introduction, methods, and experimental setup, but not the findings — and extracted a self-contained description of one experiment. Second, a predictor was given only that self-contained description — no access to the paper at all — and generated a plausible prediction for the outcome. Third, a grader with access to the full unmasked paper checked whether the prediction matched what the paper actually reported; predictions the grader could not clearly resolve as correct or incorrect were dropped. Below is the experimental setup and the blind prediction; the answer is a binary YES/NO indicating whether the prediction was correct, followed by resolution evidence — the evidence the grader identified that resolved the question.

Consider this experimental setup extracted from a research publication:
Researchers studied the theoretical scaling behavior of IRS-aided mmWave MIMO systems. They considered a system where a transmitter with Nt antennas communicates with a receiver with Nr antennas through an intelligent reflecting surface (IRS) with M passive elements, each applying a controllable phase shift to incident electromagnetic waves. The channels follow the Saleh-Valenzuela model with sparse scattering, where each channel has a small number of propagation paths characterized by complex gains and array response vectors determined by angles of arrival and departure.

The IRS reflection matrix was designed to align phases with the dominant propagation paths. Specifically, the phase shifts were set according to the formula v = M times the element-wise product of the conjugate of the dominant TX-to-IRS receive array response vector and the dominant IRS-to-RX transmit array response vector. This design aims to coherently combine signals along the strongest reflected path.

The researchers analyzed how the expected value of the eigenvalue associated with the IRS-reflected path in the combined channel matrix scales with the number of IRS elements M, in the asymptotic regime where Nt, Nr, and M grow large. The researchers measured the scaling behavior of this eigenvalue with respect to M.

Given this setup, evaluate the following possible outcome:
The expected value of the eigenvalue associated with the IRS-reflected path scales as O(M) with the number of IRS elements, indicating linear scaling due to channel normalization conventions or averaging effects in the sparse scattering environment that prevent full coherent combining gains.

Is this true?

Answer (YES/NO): NO